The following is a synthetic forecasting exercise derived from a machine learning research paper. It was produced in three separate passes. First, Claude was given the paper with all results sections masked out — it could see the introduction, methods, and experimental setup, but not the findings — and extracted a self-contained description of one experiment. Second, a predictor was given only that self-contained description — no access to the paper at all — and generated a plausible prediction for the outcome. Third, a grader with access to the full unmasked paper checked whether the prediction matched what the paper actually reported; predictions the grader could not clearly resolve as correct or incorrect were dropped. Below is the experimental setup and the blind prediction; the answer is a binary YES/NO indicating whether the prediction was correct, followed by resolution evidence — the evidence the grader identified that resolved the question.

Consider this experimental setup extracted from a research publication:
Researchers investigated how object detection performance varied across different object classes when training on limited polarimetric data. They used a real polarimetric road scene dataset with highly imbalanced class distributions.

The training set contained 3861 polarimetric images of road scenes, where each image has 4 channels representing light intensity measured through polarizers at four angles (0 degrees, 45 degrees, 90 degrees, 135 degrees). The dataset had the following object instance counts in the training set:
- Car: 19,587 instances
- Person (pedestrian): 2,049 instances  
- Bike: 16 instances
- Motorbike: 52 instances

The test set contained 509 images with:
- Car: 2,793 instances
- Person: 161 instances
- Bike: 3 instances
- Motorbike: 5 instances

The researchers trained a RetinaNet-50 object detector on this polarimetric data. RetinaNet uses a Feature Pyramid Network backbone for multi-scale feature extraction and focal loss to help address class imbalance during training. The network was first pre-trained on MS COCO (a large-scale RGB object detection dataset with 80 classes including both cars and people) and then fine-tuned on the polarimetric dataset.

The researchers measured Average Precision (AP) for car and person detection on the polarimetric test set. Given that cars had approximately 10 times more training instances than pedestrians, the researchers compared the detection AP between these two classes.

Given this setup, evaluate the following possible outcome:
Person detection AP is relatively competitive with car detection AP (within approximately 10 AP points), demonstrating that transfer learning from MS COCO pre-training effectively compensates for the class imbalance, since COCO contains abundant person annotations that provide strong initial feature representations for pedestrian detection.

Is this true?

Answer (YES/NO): NO